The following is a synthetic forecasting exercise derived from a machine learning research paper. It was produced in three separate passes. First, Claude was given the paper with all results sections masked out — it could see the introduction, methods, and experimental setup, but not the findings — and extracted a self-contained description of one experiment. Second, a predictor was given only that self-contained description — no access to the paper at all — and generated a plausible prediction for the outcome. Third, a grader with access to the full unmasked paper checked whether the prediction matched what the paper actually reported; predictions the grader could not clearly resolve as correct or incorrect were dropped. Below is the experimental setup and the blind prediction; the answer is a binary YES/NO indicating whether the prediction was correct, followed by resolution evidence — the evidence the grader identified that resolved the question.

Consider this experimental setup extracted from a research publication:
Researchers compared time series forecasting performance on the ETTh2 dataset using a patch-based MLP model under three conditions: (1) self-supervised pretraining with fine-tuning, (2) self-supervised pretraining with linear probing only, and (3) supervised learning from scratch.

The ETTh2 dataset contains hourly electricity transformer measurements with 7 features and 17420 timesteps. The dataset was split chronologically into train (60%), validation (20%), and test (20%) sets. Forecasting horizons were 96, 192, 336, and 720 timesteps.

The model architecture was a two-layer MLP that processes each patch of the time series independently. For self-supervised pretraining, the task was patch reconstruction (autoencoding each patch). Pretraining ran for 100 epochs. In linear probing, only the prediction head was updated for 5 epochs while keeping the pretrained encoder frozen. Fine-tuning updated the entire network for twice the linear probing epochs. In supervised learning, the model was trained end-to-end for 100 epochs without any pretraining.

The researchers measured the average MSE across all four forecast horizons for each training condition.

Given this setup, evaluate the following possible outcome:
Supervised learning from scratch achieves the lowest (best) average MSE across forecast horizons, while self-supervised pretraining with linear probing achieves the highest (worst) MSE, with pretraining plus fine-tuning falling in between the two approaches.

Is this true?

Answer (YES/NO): NO